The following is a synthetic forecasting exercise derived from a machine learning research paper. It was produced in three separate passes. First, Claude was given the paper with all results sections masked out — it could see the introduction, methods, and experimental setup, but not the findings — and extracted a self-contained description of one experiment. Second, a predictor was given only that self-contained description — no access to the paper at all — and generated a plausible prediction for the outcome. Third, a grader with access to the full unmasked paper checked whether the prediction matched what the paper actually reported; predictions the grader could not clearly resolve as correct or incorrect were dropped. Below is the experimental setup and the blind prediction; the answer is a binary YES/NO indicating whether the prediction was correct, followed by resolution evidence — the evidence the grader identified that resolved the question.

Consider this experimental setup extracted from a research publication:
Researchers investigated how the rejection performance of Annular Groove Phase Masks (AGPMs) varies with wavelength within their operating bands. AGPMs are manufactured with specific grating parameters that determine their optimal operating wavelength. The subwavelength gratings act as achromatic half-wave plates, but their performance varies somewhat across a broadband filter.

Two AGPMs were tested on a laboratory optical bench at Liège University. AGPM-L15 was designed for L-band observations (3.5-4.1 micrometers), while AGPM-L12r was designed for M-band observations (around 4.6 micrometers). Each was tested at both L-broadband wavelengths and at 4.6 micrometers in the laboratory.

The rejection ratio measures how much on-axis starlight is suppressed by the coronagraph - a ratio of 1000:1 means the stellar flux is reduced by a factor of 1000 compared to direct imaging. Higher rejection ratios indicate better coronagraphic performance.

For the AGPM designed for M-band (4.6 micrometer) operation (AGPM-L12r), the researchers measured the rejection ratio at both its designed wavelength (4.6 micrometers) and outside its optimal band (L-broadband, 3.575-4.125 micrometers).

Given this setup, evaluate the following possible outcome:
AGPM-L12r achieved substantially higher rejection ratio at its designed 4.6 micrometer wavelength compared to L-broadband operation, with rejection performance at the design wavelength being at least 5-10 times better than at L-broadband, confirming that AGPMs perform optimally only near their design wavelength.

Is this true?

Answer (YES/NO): YES